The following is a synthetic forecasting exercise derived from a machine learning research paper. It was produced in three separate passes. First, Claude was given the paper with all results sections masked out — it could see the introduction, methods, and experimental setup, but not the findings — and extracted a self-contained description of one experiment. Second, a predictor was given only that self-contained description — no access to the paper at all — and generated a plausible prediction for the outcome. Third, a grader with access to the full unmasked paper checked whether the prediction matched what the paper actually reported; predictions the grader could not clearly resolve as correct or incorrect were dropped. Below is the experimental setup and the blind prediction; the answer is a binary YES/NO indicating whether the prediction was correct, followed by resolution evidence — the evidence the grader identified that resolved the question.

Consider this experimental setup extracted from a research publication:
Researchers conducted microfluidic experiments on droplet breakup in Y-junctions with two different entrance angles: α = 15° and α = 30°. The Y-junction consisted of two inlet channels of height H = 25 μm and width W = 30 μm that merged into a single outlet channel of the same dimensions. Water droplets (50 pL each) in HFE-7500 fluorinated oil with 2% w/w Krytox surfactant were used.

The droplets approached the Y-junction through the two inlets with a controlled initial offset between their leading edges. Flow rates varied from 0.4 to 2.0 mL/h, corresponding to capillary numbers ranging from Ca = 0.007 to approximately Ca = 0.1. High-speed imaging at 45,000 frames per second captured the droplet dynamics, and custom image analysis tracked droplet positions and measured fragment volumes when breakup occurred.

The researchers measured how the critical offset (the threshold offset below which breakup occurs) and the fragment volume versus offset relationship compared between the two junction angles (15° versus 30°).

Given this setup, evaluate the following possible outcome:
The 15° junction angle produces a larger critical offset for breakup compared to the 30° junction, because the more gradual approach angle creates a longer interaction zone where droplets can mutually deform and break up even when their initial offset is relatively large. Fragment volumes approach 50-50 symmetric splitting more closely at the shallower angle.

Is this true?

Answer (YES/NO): NO